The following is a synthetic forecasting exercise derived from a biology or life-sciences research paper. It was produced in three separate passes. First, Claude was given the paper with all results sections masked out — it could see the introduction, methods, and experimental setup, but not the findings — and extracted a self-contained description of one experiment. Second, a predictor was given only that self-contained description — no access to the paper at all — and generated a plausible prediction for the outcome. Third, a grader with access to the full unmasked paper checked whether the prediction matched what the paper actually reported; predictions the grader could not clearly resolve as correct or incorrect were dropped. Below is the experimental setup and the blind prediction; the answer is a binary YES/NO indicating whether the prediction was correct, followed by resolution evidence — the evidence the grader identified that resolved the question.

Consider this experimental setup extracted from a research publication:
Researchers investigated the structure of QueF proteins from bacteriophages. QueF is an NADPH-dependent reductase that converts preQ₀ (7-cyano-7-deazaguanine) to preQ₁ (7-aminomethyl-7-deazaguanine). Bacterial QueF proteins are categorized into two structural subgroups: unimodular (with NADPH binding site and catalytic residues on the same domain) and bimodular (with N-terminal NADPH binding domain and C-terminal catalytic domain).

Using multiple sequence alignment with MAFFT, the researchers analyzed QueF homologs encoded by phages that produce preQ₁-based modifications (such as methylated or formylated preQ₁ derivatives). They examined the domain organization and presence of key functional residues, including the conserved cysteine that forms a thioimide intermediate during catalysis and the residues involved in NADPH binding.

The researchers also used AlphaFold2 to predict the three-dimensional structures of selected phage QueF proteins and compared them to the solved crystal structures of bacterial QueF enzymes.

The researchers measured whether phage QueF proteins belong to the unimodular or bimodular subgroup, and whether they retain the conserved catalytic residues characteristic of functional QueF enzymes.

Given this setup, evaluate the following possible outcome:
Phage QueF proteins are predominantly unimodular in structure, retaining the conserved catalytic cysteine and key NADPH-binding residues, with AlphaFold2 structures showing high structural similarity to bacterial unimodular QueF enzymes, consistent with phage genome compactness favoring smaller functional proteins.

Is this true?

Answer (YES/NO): NO